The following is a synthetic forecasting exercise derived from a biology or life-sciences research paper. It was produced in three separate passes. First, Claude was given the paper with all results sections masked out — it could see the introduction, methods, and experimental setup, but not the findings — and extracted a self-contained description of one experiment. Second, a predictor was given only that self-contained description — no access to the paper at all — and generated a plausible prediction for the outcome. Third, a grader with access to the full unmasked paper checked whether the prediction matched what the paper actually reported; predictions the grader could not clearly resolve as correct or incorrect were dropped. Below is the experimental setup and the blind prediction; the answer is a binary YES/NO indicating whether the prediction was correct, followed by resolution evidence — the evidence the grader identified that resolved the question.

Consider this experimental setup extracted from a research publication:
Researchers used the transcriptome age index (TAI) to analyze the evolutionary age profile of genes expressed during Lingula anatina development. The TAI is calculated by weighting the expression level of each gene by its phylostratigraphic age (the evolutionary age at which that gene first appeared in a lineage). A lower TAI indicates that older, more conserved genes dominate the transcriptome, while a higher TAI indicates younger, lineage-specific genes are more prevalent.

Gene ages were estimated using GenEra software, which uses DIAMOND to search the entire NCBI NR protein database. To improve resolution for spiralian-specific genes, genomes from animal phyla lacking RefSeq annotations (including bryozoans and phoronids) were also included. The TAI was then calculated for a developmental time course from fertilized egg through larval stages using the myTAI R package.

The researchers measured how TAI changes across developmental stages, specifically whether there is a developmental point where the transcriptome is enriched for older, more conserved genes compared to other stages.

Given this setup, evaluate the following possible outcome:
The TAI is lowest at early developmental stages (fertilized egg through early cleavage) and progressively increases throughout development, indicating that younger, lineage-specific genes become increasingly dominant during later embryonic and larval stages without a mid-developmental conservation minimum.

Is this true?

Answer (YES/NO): NO